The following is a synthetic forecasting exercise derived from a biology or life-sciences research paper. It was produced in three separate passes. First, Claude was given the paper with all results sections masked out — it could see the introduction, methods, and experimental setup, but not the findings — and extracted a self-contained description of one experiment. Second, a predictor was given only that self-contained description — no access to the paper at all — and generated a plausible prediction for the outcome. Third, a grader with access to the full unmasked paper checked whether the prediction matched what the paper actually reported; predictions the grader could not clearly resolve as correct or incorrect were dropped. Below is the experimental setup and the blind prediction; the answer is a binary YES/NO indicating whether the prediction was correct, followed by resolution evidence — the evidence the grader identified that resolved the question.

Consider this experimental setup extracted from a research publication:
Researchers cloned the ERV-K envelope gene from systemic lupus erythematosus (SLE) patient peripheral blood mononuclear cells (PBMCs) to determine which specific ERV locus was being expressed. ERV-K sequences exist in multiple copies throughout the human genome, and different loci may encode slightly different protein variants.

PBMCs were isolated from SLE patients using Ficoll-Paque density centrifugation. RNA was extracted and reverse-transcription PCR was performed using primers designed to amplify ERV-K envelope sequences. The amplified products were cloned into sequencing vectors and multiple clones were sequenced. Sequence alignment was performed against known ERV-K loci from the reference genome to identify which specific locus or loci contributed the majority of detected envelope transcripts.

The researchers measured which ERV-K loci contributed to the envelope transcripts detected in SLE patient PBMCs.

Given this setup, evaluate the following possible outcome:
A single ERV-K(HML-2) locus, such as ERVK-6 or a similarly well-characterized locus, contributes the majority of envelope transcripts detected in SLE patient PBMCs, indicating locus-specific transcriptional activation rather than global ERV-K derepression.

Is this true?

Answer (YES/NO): YES